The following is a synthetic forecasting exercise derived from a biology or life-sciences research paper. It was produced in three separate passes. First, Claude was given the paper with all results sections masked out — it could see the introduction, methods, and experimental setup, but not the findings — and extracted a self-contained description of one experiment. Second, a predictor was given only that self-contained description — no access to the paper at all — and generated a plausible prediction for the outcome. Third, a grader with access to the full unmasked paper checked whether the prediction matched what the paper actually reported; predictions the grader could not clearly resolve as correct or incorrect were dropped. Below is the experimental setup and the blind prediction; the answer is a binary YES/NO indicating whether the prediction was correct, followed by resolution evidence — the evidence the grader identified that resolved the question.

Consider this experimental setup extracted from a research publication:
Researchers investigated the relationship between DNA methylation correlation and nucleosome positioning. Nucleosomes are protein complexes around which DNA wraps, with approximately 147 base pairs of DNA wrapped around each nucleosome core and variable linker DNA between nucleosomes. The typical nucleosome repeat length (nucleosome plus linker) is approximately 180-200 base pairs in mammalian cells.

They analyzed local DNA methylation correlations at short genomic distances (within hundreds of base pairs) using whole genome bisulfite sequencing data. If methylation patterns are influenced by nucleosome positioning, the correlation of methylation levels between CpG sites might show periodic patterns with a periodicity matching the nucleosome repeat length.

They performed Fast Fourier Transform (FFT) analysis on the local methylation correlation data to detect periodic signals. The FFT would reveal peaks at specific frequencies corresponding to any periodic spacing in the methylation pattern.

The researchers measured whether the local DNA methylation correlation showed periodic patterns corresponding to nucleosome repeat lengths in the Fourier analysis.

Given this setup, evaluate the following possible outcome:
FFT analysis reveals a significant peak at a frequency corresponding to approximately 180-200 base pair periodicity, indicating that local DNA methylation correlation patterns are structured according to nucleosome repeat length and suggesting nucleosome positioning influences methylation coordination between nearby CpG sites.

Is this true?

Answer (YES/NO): NO